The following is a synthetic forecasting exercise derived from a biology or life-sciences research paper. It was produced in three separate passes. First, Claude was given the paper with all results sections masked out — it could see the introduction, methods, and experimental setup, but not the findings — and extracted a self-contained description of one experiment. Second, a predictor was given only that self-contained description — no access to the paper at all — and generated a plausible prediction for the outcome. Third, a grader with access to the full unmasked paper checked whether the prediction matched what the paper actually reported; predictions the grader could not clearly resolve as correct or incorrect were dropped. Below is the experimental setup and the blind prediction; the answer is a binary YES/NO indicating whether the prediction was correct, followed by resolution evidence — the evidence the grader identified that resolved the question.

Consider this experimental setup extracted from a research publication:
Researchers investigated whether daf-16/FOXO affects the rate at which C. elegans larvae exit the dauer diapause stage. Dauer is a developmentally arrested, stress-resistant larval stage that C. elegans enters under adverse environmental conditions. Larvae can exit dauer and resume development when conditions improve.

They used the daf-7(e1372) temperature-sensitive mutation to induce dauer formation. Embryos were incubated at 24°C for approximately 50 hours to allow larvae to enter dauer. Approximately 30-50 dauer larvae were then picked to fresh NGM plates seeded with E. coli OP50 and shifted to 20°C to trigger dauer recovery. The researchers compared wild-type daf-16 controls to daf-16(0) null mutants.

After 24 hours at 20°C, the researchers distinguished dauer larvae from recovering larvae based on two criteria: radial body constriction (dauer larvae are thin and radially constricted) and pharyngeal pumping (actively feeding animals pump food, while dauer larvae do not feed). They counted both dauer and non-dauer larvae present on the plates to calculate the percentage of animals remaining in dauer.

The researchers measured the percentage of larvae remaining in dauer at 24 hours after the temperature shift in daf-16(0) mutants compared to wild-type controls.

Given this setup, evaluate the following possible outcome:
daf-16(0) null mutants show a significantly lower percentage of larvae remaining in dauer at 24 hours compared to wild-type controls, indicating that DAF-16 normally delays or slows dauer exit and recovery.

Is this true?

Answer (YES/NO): NO